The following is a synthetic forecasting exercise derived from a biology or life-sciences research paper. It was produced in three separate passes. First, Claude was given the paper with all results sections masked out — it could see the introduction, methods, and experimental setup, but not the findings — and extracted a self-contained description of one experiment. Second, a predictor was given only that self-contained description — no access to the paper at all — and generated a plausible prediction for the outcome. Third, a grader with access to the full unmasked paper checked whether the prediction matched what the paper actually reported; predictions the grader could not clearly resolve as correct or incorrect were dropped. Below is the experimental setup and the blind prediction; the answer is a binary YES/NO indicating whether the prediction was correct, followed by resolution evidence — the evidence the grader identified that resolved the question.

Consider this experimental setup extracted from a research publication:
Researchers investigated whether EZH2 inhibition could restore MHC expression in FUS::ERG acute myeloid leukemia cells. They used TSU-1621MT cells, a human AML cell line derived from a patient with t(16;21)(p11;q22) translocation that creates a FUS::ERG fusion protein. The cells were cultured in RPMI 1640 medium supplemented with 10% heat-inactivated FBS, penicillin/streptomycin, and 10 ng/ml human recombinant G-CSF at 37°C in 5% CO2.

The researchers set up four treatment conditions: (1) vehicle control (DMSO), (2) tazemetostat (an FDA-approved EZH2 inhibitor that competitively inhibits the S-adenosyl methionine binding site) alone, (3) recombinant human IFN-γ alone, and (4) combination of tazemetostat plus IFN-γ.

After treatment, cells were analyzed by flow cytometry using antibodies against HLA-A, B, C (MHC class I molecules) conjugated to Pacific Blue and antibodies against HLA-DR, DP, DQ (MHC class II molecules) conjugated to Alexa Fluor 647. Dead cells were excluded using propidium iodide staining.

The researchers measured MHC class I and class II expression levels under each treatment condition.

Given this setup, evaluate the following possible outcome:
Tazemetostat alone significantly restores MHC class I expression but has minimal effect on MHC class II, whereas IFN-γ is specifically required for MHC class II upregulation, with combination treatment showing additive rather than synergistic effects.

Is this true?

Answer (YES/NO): NO